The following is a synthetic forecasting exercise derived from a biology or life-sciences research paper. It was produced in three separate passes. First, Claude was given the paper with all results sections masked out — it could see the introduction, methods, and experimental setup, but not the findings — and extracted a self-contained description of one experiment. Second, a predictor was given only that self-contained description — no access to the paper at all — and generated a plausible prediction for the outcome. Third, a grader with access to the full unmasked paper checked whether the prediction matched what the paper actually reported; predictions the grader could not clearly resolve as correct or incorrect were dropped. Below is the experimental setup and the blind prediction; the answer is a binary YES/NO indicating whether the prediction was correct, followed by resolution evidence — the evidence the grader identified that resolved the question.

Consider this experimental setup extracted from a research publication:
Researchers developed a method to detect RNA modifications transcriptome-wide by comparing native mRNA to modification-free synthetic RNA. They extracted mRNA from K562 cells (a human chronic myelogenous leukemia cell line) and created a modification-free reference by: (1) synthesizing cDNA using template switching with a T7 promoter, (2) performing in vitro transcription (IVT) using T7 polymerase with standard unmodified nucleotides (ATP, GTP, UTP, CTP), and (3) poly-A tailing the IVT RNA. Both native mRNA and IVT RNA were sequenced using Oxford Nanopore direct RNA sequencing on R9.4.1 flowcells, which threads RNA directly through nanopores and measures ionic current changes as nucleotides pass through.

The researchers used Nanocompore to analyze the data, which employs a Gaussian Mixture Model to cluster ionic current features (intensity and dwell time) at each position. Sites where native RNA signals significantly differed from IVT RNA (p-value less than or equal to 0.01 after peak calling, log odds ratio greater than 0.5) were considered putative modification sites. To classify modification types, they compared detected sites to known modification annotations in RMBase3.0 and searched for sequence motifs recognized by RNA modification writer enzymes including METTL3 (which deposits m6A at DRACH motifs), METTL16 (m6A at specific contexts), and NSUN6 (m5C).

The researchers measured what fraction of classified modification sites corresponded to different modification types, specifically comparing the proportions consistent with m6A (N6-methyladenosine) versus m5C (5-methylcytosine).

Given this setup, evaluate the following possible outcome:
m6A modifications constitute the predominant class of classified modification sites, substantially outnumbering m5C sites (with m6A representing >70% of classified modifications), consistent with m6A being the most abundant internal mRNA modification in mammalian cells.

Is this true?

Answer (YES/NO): NO